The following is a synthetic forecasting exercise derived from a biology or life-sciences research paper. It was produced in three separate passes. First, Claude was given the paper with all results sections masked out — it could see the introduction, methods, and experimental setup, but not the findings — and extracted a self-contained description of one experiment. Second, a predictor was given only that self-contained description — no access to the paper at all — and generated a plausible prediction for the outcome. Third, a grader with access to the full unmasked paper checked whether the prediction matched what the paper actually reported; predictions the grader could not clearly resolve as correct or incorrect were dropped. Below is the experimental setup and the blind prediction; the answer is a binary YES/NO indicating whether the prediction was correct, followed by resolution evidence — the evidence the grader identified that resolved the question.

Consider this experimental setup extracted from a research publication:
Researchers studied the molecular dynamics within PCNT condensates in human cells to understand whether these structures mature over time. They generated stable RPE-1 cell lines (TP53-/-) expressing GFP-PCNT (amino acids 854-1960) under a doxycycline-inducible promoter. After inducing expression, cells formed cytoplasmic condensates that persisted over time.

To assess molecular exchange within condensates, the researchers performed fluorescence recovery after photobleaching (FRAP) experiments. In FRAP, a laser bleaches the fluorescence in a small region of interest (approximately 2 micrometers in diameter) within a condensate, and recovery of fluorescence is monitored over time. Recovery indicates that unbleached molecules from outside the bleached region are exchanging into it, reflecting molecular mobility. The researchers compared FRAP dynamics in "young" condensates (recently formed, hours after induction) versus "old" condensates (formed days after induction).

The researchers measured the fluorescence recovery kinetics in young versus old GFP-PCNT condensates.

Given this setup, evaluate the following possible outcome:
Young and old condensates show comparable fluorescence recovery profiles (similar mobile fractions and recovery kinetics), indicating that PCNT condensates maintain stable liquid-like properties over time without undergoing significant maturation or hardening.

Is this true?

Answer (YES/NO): NO